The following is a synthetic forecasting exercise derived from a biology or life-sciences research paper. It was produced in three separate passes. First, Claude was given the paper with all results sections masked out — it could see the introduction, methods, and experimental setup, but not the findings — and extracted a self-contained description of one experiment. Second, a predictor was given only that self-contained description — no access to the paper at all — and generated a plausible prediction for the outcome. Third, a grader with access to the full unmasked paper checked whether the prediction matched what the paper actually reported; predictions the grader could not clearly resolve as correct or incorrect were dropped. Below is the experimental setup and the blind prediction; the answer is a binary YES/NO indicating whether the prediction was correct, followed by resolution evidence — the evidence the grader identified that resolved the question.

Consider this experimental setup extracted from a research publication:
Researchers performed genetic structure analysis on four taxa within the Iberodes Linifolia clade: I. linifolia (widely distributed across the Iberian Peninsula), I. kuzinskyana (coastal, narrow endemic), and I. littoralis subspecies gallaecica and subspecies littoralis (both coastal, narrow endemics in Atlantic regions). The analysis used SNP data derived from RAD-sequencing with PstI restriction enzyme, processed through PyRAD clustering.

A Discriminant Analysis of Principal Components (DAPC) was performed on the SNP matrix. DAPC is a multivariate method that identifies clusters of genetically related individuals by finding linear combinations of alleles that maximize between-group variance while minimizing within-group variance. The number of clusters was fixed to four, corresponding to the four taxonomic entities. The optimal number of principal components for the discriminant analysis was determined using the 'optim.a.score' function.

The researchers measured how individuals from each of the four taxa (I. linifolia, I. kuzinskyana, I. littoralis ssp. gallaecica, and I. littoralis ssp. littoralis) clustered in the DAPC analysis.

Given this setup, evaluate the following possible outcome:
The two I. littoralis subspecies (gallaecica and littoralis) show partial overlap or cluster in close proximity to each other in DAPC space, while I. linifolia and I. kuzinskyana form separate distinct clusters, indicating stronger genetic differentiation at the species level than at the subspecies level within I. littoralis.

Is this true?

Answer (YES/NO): NO